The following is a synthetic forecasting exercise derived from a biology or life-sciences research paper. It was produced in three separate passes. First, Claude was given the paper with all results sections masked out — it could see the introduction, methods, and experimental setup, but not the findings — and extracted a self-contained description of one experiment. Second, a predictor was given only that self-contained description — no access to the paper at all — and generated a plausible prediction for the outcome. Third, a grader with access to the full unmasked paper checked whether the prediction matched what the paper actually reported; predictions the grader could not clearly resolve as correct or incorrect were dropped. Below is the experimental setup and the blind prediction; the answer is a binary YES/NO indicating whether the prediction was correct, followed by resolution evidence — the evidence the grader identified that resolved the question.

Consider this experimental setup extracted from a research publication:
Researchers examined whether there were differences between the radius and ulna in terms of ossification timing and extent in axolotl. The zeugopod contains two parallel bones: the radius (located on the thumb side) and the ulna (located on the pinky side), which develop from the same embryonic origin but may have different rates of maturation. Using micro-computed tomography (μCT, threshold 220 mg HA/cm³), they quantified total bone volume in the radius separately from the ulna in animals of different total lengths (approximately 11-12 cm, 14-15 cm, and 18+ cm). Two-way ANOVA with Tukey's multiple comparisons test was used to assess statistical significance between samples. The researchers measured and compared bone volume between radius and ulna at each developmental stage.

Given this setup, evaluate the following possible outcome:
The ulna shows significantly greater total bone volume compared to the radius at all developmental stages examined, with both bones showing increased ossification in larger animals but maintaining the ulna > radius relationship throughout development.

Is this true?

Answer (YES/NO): NO